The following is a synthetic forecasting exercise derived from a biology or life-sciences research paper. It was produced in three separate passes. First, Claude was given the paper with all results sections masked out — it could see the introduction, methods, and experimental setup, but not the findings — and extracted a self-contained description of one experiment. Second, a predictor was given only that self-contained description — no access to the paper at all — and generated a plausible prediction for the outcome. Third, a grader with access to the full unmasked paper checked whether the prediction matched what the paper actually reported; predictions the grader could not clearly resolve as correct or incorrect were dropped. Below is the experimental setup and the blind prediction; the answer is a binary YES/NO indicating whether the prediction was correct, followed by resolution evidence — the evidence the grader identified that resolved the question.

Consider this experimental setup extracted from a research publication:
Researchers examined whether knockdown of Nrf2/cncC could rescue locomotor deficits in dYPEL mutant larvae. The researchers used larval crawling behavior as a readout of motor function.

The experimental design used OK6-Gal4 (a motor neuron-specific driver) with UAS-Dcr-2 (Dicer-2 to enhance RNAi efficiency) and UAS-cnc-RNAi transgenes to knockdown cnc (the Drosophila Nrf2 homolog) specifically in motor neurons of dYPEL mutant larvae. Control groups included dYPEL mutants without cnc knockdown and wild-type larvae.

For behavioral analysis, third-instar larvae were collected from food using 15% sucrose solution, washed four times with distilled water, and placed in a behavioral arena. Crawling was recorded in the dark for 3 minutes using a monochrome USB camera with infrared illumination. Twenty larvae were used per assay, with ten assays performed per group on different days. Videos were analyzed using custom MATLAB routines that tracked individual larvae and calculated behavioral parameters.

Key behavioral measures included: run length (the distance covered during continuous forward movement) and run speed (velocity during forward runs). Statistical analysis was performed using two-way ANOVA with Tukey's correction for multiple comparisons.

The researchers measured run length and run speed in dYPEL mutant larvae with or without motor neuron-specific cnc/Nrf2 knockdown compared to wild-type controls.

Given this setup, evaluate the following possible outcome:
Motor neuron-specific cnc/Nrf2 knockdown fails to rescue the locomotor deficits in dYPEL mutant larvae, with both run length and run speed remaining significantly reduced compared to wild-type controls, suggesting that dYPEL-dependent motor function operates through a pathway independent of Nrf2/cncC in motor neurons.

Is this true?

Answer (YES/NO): NO